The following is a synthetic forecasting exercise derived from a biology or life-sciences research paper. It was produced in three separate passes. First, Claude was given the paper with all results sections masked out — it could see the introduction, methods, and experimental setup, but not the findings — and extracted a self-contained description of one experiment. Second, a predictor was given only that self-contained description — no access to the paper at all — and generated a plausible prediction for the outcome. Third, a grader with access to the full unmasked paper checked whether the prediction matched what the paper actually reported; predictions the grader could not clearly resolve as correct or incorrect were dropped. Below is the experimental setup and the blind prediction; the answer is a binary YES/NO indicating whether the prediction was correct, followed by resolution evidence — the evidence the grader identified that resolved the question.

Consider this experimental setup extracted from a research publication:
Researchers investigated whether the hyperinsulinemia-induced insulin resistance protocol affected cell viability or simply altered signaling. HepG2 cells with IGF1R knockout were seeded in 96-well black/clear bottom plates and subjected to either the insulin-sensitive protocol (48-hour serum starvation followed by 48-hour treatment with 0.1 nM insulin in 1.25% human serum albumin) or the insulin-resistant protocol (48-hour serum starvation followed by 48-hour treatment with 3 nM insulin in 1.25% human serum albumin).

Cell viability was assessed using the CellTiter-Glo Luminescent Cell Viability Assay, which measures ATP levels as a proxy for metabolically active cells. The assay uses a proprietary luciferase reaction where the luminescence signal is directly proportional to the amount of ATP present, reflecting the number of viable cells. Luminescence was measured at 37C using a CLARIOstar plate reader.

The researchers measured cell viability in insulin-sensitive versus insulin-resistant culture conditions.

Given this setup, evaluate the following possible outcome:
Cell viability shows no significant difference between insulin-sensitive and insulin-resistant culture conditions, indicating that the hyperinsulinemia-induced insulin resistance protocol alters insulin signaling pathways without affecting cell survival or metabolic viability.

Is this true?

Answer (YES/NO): NO